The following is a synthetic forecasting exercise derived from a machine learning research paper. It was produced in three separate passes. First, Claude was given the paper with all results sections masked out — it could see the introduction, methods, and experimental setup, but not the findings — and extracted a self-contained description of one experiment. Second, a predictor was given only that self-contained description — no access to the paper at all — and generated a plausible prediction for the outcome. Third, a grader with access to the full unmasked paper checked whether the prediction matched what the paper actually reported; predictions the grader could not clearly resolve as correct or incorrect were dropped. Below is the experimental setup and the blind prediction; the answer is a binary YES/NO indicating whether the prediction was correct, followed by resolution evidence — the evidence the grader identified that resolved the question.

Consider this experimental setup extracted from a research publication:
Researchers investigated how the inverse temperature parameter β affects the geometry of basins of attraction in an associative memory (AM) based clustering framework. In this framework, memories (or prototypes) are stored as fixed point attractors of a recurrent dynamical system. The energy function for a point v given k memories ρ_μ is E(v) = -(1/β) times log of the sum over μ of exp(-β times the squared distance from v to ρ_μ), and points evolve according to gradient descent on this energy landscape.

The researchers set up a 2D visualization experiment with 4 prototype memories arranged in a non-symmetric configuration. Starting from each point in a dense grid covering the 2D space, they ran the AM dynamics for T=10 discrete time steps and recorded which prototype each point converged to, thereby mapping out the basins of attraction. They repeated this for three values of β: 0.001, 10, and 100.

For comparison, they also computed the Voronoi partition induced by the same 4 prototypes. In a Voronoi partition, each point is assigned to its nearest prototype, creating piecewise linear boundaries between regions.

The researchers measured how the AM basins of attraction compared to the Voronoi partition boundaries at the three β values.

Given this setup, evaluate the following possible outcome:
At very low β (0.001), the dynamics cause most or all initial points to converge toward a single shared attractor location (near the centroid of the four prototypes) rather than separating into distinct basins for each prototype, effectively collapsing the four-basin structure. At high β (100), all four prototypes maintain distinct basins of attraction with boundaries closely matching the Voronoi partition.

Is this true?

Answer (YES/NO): NO